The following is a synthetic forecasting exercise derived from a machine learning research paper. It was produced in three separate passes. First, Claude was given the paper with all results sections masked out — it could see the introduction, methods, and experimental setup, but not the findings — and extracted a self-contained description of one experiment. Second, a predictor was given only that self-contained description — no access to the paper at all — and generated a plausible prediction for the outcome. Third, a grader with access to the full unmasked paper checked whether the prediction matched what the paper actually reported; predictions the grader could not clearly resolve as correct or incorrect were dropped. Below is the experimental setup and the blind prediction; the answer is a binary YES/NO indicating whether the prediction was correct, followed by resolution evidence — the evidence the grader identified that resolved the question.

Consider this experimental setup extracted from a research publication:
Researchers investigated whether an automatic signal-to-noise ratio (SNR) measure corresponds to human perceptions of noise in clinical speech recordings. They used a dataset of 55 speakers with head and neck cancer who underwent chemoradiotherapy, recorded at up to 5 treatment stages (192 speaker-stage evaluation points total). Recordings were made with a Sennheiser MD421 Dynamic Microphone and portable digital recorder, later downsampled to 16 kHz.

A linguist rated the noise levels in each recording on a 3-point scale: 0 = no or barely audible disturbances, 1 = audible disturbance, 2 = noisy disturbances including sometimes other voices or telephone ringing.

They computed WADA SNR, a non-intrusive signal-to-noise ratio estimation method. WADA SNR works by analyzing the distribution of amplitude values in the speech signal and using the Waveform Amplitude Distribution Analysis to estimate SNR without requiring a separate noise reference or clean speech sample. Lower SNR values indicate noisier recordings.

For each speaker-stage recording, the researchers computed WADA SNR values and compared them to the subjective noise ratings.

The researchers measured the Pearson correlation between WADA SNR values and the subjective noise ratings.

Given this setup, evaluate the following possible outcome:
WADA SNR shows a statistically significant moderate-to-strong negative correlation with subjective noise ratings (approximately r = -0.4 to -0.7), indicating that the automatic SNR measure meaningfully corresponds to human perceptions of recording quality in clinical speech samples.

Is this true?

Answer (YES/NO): NO